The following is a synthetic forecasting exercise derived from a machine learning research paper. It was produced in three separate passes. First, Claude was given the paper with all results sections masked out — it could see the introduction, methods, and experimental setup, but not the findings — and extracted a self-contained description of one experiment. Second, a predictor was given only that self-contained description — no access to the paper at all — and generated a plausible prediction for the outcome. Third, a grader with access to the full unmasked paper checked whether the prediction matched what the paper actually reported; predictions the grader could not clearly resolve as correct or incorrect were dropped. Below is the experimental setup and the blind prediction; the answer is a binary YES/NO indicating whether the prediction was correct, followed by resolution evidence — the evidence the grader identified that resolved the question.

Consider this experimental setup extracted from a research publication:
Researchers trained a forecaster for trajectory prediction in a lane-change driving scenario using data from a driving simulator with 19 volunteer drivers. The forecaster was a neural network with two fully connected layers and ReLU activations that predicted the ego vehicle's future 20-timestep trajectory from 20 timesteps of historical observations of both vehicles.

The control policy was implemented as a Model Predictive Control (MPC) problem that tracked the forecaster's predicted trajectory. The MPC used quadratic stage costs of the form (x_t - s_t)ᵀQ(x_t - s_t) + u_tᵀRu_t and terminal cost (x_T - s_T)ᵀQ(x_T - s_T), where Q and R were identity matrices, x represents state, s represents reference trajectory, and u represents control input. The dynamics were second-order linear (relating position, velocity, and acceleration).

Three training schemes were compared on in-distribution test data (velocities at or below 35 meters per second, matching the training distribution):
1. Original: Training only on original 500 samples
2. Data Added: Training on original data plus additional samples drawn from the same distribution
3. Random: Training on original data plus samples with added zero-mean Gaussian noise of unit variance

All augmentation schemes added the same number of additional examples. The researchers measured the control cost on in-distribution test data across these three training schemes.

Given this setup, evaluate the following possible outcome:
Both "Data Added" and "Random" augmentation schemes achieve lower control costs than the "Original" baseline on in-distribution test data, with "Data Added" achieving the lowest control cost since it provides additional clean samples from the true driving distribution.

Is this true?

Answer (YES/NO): NO